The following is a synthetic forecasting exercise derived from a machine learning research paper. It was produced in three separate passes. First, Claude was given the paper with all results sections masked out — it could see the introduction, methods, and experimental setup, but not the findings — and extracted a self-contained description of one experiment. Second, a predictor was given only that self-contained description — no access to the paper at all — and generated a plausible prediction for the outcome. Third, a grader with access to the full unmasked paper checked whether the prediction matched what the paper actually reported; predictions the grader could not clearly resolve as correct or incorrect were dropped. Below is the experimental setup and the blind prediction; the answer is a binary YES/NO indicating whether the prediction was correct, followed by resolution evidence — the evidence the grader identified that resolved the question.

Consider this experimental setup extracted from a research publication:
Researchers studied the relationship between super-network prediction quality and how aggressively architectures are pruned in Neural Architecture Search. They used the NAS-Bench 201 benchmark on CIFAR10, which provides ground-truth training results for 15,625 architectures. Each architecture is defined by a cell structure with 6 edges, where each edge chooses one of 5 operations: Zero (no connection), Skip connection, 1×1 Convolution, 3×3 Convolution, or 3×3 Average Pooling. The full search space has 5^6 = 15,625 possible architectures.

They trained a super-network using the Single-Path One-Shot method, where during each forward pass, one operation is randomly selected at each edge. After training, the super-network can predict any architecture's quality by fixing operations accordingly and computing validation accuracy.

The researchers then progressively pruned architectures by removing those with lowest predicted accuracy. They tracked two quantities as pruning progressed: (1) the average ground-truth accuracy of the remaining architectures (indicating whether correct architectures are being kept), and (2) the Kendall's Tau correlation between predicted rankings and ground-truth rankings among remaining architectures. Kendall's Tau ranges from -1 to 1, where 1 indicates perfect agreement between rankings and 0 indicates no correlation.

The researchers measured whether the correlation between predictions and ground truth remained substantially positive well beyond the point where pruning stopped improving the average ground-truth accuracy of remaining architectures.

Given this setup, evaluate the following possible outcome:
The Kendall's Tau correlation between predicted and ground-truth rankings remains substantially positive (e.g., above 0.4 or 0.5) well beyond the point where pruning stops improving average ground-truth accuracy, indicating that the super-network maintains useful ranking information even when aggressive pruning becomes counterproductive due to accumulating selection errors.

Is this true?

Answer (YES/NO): NO